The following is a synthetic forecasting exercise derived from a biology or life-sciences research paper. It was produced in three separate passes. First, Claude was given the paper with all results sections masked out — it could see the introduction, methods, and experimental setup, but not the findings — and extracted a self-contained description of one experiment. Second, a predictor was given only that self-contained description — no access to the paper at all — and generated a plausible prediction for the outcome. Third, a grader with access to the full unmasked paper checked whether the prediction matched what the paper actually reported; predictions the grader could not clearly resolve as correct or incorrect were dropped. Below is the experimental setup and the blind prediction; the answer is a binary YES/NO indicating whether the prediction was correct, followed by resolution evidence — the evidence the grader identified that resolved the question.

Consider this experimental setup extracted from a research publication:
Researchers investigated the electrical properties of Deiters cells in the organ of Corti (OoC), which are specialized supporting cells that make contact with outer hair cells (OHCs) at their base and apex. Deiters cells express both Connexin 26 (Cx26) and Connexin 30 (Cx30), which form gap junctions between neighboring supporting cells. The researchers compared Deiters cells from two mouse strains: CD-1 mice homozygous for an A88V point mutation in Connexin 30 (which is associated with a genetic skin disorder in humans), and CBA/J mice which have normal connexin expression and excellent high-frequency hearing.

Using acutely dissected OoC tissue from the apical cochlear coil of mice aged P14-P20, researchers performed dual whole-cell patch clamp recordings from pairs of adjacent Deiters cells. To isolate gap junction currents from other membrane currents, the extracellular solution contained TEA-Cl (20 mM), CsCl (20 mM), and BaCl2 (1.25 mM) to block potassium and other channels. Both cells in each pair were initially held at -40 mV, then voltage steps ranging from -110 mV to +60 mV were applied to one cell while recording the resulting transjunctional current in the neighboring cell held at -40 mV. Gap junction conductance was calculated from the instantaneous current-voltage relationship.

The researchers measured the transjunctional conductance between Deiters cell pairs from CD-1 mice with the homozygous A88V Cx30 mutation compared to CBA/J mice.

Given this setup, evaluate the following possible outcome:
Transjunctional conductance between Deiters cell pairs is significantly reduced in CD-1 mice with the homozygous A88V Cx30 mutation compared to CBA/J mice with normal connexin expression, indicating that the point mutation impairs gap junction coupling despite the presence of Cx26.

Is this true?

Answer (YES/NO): YES